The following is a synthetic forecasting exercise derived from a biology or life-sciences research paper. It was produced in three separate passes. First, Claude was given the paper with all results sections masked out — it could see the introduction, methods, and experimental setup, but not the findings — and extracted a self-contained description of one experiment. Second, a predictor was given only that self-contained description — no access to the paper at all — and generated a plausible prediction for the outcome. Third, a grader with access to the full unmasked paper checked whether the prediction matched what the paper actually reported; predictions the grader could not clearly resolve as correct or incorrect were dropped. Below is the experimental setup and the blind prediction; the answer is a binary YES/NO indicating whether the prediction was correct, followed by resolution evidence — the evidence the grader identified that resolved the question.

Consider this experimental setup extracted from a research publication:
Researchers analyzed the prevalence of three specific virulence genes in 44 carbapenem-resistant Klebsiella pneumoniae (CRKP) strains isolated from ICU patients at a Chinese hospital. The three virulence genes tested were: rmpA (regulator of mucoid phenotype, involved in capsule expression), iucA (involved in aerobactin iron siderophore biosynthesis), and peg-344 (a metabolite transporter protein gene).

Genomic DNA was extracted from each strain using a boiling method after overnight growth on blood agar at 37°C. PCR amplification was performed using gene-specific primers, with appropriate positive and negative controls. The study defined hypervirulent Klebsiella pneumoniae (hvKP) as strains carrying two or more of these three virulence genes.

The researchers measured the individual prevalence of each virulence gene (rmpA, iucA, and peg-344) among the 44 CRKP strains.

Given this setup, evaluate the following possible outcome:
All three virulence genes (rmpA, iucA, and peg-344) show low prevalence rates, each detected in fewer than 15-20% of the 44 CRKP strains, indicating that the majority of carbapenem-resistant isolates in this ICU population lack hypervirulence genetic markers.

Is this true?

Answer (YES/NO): NO